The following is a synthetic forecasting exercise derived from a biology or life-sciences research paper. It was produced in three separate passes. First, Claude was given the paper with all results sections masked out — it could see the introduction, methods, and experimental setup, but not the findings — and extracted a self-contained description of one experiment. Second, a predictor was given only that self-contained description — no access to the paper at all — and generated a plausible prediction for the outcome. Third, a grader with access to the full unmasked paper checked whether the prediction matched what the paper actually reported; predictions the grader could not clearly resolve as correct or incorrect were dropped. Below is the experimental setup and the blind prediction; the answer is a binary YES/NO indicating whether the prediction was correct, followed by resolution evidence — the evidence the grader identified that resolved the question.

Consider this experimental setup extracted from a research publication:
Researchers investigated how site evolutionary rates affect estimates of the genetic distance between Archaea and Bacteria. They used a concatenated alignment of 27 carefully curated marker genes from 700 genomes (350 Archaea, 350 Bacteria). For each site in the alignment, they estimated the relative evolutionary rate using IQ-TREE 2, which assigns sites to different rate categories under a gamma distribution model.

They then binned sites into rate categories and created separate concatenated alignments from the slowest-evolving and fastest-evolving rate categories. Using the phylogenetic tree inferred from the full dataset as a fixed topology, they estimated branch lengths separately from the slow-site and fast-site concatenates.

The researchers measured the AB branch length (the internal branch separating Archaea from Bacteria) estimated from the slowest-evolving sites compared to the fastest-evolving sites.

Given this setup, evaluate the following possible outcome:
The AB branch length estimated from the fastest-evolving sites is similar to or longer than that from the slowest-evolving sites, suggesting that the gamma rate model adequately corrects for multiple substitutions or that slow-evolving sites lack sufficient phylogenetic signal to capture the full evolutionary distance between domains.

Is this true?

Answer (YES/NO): NO